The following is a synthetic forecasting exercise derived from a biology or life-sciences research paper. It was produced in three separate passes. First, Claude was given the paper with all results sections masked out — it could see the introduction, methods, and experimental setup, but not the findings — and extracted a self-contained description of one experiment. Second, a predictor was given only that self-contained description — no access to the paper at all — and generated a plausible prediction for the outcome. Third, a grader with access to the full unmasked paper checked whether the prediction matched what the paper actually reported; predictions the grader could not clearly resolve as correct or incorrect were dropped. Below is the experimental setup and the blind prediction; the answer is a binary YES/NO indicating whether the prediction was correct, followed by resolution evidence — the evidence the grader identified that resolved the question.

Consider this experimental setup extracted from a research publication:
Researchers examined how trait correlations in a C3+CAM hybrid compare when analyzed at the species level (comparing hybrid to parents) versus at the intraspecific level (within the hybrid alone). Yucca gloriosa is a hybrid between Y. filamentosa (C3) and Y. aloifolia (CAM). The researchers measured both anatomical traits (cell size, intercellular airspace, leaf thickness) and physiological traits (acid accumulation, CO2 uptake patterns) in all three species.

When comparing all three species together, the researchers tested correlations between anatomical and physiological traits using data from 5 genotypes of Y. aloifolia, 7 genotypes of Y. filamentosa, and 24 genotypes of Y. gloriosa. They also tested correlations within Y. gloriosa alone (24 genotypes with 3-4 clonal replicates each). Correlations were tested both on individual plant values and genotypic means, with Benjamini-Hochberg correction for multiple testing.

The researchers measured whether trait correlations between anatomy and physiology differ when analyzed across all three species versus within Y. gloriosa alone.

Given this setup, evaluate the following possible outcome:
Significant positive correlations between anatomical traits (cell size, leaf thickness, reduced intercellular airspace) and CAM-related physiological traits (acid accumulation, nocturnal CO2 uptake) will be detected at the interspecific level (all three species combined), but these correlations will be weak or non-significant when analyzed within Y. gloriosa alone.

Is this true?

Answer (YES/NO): YES